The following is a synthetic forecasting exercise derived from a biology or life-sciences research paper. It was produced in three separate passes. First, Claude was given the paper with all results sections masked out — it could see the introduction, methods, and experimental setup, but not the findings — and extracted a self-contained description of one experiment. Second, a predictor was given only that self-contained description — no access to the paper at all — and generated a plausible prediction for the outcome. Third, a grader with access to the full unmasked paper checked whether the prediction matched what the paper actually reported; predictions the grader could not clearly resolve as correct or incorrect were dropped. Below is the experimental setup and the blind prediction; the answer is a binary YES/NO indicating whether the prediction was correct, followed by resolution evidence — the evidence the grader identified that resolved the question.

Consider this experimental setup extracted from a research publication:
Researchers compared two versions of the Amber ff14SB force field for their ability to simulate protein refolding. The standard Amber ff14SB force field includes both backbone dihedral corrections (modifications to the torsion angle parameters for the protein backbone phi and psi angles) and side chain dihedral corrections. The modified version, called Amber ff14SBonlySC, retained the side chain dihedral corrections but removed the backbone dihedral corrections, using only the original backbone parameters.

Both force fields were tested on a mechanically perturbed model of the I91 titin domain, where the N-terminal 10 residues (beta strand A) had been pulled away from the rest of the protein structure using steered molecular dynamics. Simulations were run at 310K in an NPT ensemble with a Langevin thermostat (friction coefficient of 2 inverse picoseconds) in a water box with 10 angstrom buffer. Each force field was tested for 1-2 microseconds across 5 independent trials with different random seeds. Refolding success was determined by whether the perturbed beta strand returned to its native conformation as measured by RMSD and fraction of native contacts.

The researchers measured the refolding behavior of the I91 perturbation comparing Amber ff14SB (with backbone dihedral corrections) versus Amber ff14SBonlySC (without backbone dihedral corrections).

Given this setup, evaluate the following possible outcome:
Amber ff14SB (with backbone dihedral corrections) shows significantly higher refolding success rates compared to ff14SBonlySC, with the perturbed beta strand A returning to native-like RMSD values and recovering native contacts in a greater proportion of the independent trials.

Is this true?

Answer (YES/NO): NO